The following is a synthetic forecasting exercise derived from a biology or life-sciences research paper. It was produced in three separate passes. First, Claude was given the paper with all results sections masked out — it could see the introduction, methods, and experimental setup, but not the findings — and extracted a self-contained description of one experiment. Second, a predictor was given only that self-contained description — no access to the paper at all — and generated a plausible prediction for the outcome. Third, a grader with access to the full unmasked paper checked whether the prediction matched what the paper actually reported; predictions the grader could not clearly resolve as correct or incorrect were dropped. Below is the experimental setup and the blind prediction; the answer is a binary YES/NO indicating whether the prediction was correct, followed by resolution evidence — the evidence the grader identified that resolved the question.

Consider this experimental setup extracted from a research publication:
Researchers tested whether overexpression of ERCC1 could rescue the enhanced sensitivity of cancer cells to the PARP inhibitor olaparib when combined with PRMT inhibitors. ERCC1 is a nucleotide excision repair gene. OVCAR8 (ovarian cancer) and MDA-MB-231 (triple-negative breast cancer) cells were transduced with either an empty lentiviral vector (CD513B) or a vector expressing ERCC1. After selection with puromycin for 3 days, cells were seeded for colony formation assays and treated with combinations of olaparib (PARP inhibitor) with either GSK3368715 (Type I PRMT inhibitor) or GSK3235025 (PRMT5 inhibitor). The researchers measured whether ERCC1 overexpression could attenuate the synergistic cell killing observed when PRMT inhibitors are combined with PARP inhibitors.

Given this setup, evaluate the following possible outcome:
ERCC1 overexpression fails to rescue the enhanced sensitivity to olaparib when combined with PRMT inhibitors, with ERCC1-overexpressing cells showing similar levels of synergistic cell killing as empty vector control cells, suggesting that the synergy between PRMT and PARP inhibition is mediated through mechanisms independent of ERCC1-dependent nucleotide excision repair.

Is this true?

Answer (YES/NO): NO